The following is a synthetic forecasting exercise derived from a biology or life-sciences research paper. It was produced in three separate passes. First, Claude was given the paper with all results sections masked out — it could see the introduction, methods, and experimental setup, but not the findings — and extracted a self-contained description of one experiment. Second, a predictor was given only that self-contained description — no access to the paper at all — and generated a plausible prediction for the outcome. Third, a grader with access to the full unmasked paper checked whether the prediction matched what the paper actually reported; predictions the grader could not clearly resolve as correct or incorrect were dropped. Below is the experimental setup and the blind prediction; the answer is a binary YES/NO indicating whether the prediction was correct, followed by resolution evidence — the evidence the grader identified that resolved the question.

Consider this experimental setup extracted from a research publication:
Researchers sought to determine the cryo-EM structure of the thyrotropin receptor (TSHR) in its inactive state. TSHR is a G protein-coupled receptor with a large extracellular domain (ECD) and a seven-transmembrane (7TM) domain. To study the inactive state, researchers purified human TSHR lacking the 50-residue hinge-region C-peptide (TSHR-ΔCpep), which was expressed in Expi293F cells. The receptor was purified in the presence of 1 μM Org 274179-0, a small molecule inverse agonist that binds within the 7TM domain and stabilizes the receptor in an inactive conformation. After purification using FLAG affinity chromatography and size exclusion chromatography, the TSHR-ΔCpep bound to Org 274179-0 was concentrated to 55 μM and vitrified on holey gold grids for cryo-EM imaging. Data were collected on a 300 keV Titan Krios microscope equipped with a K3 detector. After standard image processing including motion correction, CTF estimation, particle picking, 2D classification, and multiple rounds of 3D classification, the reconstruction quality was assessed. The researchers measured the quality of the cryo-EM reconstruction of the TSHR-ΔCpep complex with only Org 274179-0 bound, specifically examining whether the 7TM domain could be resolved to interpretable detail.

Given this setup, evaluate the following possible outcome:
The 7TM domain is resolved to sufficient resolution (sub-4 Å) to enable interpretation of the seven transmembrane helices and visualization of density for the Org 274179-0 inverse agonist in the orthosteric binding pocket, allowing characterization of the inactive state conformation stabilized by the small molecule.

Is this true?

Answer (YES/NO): NO